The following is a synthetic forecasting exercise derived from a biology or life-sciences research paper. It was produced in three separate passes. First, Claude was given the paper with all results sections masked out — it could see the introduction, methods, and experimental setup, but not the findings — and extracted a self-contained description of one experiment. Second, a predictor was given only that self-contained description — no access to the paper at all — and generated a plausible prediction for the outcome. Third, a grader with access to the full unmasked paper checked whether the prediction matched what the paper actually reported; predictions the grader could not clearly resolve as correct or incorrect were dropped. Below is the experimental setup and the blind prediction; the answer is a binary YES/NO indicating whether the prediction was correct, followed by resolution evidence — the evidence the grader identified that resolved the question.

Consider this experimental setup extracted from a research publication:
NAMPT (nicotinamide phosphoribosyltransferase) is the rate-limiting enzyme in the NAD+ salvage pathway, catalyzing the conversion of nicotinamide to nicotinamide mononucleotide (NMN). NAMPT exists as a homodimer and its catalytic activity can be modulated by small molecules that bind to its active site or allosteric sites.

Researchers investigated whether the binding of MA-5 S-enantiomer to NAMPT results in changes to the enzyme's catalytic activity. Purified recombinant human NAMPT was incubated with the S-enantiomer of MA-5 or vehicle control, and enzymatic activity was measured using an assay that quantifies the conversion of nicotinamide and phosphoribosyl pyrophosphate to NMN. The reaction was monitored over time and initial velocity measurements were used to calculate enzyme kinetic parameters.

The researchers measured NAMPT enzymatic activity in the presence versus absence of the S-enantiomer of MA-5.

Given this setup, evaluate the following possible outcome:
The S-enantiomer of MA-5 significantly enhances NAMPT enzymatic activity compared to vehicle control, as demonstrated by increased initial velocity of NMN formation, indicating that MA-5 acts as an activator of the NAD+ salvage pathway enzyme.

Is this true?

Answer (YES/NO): YES